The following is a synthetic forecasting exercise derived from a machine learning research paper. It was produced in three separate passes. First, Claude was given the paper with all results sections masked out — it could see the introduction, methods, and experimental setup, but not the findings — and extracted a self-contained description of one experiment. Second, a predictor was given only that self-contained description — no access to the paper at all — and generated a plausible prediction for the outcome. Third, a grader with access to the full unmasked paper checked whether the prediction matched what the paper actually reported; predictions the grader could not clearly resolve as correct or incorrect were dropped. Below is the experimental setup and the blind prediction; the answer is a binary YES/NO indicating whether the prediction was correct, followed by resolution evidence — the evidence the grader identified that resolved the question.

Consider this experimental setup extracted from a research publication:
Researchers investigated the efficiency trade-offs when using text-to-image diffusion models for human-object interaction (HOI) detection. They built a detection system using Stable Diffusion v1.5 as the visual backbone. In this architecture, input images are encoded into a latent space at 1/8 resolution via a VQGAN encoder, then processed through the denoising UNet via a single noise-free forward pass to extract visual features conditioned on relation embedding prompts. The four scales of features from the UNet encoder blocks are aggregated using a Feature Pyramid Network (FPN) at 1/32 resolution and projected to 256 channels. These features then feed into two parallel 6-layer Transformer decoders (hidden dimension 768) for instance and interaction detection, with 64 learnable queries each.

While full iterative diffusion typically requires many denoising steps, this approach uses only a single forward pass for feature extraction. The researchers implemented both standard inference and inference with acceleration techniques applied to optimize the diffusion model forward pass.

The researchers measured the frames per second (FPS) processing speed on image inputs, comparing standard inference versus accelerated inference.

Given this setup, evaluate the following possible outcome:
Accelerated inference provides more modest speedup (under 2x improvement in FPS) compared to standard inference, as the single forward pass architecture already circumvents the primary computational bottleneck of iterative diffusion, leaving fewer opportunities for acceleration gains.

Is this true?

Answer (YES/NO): NO